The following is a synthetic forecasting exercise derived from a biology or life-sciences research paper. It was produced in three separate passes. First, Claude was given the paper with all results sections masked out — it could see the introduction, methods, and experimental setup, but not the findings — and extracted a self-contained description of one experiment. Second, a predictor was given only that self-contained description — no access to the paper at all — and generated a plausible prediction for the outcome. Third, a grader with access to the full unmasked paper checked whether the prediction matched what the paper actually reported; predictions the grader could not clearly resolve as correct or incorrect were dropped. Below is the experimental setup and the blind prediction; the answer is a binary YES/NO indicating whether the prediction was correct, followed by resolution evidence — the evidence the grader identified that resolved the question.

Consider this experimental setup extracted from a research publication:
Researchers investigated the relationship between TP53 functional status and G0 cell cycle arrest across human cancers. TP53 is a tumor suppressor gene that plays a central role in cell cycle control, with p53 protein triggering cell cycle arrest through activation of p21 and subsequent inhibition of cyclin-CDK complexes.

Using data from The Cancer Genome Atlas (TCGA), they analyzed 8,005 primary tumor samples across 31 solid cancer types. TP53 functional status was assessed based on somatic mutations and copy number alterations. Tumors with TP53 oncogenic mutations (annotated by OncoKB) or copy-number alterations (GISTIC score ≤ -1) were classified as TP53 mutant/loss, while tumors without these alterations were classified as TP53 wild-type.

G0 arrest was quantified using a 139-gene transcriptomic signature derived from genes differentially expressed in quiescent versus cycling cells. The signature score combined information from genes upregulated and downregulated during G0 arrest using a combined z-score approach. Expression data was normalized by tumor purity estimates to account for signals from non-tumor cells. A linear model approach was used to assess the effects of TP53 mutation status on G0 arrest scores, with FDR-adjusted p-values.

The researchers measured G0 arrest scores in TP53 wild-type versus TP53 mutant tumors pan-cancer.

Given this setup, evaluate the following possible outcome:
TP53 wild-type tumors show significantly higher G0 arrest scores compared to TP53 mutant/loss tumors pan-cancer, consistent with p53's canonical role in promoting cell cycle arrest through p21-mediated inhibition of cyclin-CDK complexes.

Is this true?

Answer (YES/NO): YES